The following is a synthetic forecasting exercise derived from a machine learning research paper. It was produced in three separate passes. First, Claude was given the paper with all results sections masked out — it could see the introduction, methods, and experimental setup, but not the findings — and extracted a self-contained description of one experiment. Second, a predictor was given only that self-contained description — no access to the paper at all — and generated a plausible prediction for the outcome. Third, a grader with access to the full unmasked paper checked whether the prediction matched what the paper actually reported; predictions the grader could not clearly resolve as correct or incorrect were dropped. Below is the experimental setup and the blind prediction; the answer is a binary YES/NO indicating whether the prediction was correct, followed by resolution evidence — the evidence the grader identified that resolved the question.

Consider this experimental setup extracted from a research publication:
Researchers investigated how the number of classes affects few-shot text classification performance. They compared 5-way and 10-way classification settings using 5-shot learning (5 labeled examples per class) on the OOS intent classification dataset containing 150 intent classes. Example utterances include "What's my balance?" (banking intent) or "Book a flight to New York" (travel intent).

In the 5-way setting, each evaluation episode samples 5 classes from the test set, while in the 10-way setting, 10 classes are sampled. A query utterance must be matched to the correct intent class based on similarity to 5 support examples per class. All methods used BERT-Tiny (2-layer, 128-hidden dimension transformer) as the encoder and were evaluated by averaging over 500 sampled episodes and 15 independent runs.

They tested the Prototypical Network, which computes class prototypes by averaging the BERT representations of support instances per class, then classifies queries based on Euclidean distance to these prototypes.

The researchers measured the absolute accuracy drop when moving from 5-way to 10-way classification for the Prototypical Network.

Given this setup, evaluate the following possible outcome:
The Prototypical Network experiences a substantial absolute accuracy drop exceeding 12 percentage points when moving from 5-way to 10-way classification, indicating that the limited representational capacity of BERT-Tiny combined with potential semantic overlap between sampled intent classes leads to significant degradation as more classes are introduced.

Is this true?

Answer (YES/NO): NO